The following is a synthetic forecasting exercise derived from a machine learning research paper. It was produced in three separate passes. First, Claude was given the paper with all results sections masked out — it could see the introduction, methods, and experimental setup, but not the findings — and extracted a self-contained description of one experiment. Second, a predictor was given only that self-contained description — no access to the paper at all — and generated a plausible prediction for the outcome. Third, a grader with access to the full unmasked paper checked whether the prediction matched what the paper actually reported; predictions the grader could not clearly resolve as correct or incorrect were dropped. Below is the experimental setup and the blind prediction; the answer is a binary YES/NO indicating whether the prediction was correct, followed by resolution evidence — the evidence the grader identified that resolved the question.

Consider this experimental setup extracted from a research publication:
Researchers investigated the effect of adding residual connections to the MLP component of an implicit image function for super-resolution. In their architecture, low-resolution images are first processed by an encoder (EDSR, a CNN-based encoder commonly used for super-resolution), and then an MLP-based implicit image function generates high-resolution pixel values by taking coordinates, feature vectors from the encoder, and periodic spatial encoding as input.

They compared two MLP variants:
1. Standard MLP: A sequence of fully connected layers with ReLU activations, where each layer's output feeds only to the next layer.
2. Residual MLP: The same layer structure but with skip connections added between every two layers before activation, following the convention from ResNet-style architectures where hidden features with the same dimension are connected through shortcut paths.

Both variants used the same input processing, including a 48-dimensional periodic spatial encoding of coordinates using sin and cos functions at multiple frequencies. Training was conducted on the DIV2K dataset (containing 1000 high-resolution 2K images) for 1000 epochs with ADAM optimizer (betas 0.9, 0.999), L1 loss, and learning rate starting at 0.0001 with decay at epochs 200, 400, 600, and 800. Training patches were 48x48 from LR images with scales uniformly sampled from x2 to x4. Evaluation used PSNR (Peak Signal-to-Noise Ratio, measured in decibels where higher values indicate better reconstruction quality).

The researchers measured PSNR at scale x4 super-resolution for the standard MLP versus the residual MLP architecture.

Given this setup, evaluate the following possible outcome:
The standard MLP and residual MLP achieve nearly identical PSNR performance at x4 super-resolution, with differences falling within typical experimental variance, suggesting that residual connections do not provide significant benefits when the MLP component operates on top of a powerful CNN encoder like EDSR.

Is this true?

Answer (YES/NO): NO